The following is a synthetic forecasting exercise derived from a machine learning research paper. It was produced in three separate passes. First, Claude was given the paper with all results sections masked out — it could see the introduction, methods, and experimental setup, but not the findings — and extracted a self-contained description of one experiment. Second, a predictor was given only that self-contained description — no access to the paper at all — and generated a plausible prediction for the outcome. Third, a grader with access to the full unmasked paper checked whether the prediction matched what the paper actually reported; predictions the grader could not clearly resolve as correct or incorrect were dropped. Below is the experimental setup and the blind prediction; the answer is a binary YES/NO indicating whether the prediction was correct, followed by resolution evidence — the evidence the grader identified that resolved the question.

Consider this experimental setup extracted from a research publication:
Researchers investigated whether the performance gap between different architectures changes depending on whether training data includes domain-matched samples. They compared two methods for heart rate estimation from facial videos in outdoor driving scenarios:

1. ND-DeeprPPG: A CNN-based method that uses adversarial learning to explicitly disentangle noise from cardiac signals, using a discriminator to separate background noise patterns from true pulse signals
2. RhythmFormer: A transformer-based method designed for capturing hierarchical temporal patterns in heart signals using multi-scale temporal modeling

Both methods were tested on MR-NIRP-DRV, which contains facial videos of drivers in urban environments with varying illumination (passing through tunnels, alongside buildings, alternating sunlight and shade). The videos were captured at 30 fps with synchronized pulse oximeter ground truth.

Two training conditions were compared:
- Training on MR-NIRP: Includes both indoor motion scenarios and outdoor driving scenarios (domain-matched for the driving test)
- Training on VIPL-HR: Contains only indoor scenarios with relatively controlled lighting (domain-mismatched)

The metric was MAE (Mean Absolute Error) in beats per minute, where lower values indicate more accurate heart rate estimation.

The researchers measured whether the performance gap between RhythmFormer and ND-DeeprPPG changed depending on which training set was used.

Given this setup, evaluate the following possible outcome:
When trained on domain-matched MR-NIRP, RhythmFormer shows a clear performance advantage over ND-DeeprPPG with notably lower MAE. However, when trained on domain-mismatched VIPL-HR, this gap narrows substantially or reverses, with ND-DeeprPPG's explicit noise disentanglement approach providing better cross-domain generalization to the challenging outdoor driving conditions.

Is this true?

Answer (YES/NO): NO